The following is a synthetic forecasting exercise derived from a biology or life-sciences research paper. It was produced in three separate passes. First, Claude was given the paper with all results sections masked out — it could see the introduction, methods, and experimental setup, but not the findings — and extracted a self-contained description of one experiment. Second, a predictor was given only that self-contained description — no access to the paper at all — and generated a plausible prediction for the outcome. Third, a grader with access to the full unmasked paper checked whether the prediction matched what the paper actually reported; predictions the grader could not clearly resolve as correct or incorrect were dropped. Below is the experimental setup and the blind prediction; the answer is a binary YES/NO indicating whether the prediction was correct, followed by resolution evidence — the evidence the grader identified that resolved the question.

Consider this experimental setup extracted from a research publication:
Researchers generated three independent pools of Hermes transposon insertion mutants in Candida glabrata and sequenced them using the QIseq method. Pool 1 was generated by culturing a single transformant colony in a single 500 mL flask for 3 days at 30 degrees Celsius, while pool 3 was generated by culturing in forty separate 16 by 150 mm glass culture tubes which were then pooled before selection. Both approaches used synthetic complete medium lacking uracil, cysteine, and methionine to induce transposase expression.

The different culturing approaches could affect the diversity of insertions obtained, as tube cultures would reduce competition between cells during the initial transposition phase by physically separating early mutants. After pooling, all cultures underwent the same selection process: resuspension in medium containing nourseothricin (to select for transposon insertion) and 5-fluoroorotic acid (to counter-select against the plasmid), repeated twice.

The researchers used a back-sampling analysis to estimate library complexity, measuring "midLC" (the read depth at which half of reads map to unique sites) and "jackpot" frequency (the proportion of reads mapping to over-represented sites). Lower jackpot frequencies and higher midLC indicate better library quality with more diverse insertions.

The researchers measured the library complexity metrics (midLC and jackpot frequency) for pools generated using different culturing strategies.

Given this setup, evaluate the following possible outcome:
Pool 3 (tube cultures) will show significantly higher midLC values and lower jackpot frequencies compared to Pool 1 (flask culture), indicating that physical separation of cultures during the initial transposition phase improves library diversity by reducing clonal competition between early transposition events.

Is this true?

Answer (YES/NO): NO